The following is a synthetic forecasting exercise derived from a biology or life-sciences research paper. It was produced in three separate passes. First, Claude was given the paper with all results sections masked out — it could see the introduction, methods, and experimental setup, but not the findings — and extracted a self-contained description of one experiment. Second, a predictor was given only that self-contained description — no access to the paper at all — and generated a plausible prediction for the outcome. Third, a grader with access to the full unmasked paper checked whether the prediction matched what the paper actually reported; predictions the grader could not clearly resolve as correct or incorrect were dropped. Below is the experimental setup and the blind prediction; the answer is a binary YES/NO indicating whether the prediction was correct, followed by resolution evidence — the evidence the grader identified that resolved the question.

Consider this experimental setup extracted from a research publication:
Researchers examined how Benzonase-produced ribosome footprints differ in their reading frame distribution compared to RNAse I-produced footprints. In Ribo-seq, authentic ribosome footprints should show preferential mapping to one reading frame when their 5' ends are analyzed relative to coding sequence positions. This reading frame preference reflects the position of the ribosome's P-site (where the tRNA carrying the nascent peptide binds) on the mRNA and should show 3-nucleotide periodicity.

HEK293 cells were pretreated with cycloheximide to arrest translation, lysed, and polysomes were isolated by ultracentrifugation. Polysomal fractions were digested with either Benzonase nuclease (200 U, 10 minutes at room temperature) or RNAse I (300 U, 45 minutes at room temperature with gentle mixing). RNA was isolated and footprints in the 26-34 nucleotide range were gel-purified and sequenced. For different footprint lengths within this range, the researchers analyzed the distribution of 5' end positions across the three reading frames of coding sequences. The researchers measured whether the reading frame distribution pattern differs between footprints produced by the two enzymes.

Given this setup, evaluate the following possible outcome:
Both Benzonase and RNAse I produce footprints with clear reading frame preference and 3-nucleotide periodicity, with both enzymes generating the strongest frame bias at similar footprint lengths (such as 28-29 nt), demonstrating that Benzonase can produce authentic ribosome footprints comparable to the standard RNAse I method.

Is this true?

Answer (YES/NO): NO